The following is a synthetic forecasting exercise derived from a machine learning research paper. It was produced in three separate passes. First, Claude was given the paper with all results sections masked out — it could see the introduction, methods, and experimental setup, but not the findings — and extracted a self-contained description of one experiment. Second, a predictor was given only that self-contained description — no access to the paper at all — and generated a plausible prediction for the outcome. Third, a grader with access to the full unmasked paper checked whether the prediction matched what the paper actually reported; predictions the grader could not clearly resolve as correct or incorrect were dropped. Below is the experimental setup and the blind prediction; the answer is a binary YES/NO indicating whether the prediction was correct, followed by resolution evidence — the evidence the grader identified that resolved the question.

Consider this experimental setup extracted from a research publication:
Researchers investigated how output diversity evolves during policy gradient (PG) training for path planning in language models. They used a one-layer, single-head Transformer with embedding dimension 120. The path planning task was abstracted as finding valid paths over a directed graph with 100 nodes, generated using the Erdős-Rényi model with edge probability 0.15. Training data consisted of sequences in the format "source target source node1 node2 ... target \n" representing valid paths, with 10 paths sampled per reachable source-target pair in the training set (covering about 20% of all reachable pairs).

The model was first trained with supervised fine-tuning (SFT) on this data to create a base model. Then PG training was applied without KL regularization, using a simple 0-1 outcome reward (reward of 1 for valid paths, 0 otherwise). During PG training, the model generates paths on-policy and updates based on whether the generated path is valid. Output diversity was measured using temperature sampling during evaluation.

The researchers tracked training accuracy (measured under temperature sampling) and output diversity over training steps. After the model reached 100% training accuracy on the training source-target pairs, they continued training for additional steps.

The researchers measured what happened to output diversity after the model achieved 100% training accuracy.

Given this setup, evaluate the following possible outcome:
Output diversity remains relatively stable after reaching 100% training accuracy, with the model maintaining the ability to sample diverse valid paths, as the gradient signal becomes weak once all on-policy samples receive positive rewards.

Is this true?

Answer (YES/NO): NO